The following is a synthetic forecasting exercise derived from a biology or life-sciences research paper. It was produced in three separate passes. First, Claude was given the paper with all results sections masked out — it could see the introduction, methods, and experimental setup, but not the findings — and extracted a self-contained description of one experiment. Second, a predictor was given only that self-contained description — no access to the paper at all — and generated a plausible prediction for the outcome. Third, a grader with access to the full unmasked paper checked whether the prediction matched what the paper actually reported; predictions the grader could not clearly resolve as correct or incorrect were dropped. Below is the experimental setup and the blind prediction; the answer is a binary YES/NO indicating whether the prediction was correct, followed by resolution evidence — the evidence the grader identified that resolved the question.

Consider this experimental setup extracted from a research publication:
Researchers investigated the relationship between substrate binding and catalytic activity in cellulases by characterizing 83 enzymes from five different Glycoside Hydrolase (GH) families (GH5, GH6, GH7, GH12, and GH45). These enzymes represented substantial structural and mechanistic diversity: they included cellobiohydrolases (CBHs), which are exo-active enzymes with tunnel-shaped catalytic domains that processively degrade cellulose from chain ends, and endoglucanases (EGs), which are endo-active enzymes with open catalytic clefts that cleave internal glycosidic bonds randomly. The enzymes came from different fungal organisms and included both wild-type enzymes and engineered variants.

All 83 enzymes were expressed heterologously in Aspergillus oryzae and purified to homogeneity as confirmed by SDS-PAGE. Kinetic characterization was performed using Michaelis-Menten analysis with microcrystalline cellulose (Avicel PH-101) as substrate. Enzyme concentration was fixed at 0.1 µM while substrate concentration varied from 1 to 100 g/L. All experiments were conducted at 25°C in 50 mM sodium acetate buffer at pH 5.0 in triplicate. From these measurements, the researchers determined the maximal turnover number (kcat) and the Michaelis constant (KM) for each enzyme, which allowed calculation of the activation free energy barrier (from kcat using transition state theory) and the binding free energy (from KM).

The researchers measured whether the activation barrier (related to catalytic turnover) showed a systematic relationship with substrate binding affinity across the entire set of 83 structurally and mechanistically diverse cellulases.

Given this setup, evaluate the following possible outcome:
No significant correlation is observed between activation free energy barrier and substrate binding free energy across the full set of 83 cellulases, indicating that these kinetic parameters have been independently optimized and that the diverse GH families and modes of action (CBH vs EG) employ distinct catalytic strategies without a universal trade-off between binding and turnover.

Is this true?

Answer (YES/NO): NO